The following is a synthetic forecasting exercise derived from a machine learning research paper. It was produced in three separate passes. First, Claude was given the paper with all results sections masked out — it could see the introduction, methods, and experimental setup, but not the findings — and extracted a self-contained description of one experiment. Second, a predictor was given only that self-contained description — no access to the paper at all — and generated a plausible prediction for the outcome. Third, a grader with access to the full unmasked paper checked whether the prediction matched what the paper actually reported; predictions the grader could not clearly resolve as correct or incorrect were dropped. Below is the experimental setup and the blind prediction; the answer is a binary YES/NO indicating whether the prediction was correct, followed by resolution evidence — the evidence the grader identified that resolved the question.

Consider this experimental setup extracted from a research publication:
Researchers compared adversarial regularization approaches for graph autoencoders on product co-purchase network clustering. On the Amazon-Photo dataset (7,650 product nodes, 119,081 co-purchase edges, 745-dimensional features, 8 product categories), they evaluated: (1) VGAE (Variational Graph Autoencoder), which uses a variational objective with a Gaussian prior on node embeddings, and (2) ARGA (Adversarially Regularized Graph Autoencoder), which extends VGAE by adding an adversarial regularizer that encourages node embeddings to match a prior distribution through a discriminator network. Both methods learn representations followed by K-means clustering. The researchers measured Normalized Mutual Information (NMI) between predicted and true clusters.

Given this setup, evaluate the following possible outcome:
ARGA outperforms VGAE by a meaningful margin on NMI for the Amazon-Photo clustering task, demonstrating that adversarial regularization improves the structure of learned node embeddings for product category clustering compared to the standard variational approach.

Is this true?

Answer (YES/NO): NO